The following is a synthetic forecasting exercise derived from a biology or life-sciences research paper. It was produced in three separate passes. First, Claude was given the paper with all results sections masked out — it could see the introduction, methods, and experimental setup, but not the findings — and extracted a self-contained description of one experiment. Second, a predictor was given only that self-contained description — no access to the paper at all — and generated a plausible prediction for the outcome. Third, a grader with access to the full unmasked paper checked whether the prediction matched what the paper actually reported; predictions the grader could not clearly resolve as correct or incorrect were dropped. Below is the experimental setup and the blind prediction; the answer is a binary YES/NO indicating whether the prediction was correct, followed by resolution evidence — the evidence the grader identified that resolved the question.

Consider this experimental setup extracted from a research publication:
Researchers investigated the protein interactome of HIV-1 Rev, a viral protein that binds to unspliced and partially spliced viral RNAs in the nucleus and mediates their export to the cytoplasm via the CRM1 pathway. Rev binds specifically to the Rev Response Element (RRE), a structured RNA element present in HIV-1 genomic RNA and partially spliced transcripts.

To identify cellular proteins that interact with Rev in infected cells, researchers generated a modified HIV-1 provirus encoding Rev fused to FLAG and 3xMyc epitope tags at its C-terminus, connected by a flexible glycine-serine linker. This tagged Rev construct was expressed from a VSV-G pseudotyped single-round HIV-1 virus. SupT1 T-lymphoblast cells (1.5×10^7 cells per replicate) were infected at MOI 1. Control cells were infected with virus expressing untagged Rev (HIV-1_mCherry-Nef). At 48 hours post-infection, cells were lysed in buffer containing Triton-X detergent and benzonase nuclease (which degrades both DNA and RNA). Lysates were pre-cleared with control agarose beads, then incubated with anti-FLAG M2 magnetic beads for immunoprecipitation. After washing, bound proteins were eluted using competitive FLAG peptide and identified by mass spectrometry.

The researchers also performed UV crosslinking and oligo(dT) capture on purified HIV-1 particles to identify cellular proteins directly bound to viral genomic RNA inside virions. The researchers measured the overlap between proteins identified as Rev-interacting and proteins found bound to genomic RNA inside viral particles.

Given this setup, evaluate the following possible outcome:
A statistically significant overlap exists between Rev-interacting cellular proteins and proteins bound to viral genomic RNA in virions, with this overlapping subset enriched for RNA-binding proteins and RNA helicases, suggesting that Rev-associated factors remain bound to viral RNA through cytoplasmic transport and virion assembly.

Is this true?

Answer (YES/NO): YES